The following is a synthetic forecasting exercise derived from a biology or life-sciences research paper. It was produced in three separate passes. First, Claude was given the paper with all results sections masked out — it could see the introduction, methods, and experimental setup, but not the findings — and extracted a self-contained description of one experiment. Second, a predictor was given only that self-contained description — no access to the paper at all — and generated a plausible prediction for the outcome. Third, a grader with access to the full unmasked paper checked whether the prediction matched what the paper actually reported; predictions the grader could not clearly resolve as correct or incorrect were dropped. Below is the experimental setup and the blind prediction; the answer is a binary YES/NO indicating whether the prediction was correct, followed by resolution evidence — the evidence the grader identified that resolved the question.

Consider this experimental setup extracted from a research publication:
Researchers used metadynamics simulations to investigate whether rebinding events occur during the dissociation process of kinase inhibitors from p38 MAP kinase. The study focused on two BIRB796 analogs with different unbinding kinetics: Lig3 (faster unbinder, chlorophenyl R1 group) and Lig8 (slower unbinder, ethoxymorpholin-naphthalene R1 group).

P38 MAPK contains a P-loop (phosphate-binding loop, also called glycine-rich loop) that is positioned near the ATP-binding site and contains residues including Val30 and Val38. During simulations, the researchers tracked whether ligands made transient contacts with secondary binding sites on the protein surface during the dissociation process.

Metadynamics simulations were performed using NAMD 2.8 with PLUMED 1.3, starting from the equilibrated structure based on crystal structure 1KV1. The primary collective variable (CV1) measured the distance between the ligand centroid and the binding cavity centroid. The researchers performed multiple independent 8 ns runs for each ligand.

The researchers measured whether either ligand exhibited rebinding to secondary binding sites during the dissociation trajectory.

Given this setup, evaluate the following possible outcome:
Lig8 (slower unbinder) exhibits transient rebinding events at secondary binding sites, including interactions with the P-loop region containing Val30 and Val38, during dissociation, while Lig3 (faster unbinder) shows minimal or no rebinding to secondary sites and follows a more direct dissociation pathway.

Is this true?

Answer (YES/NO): YES